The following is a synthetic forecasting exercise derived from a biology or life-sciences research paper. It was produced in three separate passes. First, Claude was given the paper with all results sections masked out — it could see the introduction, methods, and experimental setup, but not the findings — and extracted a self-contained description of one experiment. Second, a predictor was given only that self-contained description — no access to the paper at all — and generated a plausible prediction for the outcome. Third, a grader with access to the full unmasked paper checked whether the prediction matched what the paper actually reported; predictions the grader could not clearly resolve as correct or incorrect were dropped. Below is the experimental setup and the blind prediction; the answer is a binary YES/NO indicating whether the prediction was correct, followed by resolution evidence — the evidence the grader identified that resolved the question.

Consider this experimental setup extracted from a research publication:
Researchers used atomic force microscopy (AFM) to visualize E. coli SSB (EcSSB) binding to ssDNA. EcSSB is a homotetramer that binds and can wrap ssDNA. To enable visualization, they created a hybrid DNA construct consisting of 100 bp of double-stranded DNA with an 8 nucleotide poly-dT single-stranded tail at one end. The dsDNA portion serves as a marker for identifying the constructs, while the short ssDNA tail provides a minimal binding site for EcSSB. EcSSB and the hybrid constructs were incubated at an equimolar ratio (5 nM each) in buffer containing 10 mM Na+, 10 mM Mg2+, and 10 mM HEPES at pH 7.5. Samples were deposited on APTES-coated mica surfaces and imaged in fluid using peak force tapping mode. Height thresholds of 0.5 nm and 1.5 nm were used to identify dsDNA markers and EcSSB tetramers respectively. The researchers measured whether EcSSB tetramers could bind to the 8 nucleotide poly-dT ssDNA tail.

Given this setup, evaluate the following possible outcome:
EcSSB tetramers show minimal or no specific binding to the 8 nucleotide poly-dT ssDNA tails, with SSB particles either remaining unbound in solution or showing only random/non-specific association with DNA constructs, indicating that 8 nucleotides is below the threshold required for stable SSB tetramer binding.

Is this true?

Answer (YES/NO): NO